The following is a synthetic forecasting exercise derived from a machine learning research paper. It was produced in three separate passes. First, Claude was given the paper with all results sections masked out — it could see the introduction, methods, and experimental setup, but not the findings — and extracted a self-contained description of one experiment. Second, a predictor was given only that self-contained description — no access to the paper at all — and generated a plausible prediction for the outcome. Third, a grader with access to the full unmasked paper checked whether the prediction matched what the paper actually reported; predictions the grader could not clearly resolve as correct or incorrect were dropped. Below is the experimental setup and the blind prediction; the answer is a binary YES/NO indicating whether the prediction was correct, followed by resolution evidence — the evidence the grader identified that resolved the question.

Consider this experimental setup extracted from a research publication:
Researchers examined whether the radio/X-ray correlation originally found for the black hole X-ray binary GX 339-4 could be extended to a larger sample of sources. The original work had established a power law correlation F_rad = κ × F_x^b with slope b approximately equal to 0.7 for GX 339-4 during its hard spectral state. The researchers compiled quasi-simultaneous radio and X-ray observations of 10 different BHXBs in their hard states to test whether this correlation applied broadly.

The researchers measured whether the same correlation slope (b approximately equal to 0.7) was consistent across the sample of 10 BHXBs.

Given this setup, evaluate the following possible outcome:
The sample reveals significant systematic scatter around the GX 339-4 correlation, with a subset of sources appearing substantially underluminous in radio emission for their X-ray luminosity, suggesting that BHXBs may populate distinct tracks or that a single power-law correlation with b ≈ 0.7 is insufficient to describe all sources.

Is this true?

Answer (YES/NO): NO